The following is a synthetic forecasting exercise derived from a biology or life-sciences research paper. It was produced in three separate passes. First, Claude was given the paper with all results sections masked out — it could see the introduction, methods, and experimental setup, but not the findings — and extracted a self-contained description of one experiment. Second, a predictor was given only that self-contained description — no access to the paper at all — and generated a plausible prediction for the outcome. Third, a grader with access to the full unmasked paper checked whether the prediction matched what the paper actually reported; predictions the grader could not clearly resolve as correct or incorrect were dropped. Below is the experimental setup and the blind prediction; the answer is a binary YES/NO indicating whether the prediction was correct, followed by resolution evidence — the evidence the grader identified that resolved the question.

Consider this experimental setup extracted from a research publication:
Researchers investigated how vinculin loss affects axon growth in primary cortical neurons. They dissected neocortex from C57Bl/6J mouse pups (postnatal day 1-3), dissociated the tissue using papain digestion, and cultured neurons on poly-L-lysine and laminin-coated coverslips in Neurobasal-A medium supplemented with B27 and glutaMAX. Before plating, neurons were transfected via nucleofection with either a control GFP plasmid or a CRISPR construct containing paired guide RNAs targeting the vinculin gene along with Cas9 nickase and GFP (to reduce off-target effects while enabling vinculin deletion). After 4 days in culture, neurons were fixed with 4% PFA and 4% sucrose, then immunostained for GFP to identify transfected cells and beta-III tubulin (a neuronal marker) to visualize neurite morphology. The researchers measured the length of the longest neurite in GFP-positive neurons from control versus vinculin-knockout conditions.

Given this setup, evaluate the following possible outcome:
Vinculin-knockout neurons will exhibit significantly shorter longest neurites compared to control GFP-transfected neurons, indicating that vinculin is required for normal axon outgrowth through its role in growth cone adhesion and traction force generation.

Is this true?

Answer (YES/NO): YES